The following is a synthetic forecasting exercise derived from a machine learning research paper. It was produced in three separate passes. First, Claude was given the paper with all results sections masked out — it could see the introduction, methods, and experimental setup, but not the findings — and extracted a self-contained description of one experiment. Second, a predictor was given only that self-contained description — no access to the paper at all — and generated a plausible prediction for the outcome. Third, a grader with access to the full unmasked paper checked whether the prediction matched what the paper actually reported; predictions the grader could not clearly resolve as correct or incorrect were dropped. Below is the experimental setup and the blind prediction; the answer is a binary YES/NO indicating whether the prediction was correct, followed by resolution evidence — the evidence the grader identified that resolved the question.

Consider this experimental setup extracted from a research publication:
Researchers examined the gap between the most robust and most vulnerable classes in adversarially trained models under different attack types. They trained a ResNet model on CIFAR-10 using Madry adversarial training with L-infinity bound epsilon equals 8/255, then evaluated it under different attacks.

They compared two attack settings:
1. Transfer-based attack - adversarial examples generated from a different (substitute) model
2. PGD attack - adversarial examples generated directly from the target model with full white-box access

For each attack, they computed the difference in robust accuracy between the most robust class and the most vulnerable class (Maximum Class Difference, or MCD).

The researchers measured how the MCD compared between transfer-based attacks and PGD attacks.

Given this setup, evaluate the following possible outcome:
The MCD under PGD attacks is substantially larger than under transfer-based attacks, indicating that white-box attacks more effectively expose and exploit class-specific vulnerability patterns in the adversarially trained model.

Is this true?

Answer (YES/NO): YES